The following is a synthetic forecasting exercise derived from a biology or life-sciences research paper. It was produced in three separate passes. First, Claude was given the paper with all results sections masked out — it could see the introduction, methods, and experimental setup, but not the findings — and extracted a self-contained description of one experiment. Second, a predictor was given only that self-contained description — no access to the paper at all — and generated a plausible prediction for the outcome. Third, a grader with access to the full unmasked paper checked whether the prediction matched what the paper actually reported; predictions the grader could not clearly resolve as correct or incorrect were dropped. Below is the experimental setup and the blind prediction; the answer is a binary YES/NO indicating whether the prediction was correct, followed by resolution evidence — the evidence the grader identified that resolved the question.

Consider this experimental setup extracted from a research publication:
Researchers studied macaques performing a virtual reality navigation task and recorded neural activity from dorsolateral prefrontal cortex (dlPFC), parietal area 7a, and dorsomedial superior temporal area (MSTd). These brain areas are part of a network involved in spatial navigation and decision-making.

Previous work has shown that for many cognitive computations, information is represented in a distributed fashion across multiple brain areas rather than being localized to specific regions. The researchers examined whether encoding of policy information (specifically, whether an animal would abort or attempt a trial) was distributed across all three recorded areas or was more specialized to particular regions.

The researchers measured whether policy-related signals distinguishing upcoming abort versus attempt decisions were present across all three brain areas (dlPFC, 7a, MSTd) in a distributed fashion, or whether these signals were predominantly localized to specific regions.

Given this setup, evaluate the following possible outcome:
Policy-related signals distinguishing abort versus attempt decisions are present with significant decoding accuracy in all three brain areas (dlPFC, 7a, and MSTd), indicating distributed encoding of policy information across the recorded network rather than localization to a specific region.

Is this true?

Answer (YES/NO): NO